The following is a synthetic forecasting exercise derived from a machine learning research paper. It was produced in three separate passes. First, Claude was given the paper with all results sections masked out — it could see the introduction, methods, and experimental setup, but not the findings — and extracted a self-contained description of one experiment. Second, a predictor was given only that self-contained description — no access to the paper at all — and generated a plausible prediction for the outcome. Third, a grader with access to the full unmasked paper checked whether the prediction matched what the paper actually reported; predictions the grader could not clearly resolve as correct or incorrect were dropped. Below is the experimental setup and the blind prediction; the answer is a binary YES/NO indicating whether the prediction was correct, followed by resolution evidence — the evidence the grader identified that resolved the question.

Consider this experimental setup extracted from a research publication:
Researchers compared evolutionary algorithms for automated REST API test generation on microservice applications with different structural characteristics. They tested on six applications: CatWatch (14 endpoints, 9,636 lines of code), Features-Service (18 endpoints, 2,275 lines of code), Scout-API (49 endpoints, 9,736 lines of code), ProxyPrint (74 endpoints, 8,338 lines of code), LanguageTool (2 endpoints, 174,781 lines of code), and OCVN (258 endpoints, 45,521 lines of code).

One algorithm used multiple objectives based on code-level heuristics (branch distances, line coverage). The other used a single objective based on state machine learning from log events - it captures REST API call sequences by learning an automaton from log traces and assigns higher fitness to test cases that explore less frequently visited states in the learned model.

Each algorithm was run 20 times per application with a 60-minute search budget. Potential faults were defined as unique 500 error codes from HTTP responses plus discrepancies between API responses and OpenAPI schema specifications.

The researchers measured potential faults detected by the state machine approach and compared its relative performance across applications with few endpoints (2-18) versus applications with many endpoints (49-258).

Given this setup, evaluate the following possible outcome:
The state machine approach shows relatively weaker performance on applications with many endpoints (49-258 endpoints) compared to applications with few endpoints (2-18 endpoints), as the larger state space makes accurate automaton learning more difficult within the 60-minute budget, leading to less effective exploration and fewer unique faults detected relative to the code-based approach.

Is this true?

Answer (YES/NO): NO